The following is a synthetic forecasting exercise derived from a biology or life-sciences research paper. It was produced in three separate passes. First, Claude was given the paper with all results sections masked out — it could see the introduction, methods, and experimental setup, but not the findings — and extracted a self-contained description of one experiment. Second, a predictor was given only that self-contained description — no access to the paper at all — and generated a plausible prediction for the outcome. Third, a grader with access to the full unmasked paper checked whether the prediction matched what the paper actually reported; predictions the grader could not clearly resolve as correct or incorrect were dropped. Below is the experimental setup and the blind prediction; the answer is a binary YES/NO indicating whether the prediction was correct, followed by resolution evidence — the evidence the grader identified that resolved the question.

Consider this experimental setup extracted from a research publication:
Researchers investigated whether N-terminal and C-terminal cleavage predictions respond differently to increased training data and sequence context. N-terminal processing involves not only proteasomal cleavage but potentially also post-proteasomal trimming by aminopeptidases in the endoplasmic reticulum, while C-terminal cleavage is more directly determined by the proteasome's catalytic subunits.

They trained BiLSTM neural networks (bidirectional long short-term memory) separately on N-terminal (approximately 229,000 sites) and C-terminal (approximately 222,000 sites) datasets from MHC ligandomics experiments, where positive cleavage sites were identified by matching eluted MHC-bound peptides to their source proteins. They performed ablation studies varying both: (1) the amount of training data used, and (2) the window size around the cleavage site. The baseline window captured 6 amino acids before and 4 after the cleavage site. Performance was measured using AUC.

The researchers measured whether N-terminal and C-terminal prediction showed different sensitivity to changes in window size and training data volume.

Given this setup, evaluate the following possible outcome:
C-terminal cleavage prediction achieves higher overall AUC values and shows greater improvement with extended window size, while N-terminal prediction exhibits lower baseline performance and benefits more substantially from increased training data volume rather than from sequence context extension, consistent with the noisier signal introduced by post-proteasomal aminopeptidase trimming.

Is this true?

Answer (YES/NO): NO